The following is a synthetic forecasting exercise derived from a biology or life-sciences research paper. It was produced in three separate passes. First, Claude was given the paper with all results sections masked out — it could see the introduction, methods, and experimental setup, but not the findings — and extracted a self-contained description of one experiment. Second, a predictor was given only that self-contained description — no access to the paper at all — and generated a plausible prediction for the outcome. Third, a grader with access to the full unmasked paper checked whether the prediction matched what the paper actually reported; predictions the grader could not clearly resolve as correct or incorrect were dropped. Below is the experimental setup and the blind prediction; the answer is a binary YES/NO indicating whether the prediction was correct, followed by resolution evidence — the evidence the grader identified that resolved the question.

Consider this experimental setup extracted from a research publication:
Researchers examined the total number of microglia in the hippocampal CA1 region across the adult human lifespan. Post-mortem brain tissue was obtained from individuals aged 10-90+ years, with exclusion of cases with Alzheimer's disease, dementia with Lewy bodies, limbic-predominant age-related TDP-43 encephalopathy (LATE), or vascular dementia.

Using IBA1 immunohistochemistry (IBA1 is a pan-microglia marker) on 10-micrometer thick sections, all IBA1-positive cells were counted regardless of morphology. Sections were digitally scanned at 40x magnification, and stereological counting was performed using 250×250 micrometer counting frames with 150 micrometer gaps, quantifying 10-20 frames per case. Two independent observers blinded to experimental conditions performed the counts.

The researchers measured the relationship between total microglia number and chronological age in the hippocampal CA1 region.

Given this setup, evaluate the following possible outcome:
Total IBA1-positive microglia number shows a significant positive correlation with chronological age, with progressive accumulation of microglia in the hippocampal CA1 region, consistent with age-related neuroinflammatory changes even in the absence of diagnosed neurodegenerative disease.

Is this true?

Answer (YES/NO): YES